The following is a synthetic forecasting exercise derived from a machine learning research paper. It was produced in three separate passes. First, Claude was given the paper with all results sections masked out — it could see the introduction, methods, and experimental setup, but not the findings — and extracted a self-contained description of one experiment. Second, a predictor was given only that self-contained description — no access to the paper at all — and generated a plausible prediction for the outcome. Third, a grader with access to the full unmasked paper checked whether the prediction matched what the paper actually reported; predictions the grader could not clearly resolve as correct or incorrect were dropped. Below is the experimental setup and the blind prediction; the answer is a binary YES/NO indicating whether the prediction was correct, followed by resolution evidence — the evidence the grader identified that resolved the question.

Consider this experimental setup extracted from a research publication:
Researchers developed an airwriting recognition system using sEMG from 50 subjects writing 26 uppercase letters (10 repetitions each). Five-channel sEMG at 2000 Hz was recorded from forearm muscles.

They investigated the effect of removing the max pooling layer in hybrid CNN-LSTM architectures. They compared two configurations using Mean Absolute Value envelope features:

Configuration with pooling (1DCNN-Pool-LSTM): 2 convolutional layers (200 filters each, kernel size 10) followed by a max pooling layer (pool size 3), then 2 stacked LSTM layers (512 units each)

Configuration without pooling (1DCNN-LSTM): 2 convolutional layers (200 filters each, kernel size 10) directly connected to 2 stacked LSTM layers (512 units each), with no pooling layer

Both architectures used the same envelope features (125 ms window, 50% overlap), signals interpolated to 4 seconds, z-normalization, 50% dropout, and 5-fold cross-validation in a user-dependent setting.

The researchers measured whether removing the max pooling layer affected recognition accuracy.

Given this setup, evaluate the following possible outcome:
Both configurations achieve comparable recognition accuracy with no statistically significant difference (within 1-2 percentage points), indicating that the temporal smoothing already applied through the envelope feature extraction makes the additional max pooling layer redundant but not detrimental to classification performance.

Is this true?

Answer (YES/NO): YES